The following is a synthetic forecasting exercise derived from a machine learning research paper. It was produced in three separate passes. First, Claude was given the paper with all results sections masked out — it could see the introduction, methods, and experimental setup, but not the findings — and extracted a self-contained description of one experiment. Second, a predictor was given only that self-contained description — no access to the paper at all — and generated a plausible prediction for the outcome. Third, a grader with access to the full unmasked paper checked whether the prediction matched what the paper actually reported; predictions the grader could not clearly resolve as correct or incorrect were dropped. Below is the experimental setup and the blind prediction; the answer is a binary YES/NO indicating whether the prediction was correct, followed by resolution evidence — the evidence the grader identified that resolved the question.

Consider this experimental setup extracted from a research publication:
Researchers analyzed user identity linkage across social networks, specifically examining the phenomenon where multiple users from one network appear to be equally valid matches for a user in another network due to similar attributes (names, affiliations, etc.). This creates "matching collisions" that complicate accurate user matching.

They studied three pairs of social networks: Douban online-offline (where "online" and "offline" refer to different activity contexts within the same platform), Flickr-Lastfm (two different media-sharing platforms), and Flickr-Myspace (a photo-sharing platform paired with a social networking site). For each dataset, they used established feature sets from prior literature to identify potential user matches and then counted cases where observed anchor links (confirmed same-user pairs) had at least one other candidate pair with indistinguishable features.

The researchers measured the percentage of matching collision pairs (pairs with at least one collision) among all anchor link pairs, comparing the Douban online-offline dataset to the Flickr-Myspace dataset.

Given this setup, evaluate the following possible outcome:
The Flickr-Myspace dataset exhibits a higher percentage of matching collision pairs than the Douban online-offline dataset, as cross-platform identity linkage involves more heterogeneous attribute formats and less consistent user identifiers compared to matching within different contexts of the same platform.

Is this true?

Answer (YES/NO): YES